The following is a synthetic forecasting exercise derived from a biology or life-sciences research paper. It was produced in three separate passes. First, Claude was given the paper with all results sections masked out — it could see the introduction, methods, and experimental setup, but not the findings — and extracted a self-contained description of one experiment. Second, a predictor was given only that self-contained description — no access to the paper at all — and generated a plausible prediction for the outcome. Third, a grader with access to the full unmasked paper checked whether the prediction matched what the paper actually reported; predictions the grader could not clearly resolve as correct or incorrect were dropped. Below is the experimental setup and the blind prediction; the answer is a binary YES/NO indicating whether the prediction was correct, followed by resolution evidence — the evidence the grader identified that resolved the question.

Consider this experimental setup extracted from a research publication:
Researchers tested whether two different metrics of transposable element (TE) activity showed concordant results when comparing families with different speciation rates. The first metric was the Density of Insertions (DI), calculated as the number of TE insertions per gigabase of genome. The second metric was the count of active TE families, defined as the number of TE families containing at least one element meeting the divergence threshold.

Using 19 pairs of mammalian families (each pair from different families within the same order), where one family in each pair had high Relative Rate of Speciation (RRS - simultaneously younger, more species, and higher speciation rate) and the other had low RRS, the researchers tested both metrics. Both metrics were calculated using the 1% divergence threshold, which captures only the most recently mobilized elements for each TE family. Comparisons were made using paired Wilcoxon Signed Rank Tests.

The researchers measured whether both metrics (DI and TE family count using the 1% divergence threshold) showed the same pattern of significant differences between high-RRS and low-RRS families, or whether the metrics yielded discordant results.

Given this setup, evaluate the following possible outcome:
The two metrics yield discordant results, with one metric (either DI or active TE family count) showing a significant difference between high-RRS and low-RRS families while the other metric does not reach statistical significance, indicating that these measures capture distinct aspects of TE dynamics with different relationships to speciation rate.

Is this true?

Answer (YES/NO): NO